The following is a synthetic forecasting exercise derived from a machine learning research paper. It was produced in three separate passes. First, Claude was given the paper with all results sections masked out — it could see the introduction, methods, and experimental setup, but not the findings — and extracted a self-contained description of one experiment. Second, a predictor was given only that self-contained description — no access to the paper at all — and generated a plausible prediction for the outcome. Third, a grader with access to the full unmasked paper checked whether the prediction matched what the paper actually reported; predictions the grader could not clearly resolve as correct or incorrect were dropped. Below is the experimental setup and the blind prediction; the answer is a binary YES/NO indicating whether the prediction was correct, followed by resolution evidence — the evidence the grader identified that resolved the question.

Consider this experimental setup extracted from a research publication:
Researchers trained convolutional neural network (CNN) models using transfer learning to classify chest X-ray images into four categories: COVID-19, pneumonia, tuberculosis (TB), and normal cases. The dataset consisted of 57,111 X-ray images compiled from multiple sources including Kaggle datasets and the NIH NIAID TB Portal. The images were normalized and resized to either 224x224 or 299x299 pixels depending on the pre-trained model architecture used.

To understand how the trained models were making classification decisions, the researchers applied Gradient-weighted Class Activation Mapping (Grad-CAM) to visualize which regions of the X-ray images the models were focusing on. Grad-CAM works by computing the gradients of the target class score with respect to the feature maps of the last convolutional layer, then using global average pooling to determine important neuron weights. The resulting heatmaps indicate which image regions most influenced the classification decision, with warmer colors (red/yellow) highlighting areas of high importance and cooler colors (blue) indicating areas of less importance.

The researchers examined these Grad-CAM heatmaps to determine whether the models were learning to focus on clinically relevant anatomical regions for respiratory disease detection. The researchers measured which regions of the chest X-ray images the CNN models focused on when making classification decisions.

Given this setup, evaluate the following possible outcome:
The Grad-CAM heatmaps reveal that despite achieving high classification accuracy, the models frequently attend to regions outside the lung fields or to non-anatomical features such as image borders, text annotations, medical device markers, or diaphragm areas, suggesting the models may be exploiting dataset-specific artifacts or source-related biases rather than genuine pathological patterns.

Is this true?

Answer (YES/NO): YES